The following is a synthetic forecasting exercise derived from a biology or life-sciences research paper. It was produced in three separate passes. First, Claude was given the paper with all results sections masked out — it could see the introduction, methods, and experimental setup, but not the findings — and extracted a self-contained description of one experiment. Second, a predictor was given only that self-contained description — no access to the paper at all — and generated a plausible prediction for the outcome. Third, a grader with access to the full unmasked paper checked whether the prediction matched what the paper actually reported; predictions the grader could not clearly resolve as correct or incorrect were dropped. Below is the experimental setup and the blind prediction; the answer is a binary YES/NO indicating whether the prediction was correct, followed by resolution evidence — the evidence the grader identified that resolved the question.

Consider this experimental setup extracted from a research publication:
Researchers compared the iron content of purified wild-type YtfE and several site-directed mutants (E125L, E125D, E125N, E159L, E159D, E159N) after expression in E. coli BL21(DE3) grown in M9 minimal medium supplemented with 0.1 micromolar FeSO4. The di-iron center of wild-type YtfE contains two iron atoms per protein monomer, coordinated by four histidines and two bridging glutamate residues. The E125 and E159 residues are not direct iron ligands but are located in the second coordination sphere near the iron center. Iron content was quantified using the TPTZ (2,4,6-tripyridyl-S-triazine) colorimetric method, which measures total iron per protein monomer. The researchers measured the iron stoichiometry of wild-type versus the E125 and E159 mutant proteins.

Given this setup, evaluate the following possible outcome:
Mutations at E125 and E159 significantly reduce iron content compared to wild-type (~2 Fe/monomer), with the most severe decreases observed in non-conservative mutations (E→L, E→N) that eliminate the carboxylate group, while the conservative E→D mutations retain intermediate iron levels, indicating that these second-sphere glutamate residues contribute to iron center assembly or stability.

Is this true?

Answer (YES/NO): NO